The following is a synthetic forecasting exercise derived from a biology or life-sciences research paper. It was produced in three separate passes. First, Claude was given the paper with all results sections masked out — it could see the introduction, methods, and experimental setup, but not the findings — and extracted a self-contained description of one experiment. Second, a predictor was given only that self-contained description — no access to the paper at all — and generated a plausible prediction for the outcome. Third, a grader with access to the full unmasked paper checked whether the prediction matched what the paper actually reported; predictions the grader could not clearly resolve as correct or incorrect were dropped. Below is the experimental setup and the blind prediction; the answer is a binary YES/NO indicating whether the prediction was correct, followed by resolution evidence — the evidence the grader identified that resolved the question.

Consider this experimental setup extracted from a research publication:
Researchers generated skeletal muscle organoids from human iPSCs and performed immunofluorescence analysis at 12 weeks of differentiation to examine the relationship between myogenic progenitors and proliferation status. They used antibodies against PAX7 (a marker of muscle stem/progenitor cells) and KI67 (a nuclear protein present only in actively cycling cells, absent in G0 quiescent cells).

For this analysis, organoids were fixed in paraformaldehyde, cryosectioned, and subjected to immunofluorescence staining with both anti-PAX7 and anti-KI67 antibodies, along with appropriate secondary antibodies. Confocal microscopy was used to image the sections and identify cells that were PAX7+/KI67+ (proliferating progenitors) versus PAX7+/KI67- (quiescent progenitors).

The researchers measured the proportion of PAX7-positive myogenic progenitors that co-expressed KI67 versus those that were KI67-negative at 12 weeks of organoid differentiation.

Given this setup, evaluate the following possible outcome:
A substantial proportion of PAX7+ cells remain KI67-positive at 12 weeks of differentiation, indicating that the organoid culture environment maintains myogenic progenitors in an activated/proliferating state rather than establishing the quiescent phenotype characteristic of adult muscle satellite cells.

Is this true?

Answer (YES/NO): NO